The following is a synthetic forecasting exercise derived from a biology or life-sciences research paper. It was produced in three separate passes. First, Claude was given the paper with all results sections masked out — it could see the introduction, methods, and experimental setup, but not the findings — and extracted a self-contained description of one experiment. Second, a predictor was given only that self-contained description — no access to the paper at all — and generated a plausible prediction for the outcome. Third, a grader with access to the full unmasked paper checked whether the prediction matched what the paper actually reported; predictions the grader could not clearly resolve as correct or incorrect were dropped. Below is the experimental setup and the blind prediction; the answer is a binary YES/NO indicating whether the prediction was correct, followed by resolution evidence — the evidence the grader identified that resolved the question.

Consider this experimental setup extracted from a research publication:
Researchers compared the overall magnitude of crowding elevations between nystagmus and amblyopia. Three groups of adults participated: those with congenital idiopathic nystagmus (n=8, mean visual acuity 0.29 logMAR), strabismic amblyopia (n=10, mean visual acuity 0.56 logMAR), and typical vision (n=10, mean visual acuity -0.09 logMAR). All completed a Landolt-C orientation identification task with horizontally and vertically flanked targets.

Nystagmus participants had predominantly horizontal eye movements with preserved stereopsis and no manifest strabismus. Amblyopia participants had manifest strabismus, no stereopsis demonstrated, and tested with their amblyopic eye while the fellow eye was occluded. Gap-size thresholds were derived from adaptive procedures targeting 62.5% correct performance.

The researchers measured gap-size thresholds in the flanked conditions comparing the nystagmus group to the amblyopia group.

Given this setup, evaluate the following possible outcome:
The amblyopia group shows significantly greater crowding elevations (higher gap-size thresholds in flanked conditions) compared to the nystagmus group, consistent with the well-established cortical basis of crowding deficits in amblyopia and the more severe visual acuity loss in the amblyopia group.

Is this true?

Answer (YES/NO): NO